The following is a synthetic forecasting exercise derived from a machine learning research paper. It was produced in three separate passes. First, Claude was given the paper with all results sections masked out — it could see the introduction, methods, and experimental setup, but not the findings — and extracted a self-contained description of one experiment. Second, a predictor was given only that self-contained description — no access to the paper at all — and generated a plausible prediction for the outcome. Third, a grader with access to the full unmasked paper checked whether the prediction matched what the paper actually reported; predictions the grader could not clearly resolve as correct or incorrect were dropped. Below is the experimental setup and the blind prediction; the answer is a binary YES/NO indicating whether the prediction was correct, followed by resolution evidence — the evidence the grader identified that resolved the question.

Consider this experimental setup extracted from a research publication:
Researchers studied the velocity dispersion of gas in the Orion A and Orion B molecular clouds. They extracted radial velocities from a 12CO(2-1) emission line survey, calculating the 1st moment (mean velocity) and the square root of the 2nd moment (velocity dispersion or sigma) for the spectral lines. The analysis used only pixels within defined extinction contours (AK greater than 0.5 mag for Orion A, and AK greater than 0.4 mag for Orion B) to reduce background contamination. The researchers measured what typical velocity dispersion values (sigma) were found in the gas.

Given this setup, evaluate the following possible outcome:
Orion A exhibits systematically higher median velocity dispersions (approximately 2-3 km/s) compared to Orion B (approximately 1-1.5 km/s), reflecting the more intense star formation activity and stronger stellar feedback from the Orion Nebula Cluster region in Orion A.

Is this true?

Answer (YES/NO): NO